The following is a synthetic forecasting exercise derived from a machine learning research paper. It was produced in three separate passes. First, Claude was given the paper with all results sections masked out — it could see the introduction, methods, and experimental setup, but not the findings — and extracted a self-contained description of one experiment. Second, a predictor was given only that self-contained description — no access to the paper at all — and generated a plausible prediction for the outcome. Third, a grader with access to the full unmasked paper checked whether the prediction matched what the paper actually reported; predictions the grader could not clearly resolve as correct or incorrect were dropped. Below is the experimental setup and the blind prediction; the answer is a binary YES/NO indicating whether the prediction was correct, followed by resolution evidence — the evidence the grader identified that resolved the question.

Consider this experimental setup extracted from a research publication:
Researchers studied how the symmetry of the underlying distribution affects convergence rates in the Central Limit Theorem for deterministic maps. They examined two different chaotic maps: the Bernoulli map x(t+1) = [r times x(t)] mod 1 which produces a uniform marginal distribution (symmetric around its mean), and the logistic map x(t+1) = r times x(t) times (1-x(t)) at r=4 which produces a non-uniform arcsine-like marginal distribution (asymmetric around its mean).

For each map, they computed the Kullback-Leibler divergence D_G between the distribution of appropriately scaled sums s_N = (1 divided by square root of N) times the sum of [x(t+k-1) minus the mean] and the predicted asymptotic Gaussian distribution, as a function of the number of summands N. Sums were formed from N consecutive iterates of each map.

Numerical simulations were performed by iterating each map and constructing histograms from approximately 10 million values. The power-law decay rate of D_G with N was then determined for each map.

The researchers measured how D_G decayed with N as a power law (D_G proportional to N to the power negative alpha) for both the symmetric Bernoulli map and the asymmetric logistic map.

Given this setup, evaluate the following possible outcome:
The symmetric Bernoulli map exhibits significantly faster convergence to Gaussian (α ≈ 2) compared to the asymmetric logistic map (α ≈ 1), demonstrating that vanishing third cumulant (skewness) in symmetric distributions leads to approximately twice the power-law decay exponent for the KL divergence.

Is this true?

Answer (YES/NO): YES